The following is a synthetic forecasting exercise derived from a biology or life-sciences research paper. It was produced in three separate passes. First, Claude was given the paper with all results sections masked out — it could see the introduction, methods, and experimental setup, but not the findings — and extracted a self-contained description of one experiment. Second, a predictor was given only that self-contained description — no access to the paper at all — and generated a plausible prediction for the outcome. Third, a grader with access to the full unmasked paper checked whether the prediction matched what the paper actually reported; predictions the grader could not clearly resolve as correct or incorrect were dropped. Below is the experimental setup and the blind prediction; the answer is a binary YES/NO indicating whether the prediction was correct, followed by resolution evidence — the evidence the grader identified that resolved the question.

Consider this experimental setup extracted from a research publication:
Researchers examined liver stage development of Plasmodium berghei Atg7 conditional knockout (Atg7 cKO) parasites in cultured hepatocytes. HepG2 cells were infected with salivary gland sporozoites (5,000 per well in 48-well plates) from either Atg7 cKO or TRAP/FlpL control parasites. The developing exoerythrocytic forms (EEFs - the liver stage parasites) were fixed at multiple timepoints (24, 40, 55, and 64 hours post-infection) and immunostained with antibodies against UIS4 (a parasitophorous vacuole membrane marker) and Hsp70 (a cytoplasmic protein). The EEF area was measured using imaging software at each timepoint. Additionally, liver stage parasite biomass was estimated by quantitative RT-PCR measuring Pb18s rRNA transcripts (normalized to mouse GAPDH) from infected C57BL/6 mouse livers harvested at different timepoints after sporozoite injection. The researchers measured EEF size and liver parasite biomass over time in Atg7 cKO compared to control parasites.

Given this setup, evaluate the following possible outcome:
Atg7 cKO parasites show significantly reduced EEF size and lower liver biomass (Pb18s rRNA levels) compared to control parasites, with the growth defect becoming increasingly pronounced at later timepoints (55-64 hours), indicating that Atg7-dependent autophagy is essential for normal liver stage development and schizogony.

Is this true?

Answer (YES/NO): YES